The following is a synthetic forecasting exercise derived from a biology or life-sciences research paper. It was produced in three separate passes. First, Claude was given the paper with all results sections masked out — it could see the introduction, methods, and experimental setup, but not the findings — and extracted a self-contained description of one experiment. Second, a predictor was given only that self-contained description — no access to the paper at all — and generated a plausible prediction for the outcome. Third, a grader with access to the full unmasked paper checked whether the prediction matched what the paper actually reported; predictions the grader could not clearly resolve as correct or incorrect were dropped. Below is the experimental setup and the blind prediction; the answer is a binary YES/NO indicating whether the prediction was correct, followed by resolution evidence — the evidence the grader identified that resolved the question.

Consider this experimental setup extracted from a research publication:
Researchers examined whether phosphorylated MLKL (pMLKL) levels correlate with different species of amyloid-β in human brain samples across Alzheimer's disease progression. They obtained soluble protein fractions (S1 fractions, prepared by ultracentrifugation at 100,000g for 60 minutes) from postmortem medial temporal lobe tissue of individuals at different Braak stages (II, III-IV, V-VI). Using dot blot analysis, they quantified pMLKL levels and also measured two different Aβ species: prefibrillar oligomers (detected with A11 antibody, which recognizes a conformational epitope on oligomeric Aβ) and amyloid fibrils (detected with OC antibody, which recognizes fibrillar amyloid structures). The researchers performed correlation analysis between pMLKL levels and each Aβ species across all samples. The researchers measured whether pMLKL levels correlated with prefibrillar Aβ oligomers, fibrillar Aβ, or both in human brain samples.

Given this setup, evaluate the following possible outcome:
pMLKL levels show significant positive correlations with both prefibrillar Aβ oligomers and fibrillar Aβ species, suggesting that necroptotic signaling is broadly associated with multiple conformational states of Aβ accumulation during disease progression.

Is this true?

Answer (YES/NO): YES